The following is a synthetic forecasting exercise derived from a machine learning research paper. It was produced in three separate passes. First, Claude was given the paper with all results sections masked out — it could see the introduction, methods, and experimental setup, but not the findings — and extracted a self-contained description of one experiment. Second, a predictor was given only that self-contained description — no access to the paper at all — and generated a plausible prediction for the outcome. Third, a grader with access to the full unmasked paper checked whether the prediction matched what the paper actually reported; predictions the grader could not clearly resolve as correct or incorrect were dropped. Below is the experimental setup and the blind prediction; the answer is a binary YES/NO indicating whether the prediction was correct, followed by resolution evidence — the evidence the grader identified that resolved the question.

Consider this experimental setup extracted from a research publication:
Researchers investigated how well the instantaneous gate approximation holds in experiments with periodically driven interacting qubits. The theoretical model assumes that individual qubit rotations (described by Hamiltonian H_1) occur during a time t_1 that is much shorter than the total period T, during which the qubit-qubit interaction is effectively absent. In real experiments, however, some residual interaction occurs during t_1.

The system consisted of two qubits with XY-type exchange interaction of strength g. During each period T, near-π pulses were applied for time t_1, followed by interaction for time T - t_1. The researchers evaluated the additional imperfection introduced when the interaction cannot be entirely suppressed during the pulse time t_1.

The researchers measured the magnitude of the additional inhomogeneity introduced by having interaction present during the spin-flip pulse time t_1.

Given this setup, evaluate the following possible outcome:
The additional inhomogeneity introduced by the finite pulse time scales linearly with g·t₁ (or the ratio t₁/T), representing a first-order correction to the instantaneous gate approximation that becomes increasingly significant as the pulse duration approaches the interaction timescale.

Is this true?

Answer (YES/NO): YES